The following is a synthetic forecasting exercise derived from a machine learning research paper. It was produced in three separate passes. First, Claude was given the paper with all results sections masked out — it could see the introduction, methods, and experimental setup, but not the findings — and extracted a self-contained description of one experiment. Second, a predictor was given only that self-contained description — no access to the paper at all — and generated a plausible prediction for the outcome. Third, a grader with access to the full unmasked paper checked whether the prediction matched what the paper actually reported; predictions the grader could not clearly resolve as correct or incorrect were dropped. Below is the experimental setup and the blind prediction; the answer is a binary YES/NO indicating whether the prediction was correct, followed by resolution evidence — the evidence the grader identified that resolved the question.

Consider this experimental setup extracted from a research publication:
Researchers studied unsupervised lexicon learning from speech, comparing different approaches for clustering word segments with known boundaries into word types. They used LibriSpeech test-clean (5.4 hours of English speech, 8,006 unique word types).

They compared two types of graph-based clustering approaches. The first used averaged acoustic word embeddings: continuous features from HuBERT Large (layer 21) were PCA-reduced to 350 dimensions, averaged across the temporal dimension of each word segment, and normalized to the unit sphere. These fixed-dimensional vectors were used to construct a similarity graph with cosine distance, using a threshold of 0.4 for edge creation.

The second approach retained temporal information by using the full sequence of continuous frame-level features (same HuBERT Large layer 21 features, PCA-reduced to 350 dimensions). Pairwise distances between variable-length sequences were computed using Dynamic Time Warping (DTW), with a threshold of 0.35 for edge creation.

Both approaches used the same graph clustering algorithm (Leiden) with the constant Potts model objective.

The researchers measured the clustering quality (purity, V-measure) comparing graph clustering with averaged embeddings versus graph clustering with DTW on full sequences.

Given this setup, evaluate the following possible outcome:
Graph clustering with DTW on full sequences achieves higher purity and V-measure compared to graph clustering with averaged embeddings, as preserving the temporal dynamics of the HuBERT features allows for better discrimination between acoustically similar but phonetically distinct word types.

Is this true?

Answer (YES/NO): NO